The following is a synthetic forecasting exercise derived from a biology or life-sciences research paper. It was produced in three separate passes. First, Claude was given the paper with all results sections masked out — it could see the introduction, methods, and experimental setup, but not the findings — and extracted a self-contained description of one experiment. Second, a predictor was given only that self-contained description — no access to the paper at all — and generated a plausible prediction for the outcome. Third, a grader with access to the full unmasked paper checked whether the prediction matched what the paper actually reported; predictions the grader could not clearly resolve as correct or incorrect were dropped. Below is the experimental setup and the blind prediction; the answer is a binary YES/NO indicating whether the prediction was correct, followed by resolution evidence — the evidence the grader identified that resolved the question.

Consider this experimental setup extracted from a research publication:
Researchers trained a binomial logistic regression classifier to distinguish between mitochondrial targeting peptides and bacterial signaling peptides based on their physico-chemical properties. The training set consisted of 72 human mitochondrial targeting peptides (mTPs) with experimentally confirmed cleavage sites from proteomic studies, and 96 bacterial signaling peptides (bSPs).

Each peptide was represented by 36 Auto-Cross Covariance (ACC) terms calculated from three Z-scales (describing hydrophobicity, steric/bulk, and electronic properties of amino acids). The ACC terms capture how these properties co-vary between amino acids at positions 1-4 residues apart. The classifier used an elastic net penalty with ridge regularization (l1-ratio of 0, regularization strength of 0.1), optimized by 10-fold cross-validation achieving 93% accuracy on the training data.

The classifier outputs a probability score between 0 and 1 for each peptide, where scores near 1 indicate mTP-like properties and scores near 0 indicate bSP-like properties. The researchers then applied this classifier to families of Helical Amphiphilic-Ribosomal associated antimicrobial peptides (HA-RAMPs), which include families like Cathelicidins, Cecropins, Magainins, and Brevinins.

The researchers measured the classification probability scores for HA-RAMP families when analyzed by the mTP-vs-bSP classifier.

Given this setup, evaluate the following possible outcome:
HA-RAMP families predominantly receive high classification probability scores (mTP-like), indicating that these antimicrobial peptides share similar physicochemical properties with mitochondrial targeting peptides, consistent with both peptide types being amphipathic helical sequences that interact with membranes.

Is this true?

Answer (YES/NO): NO